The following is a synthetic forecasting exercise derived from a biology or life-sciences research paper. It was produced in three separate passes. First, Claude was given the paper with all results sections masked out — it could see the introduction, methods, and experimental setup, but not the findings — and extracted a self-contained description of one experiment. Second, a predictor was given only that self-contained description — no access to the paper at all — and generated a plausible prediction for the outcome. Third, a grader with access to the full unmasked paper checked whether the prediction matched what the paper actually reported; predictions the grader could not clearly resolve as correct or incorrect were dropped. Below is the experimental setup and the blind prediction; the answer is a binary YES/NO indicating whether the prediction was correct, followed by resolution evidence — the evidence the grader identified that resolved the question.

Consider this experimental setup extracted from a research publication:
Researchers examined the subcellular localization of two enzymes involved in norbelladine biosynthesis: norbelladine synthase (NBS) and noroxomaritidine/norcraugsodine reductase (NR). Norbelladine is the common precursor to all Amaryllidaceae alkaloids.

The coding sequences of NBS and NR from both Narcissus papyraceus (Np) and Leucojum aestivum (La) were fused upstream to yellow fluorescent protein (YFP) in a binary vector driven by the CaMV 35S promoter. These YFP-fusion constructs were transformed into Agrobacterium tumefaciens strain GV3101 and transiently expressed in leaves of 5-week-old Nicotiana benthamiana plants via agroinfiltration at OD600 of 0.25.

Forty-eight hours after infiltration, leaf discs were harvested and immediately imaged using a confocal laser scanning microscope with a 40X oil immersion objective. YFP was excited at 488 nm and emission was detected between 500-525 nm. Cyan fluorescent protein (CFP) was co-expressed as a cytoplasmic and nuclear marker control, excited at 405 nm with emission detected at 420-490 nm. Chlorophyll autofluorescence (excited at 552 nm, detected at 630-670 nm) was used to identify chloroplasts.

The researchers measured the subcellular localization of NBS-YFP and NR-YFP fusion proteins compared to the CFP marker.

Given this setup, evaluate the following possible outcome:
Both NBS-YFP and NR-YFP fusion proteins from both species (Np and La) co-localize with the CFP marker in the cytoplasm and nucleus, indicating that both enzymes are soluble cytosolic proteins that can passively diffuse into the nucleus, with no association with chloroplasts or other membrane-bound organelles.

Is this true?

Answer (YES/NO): YES